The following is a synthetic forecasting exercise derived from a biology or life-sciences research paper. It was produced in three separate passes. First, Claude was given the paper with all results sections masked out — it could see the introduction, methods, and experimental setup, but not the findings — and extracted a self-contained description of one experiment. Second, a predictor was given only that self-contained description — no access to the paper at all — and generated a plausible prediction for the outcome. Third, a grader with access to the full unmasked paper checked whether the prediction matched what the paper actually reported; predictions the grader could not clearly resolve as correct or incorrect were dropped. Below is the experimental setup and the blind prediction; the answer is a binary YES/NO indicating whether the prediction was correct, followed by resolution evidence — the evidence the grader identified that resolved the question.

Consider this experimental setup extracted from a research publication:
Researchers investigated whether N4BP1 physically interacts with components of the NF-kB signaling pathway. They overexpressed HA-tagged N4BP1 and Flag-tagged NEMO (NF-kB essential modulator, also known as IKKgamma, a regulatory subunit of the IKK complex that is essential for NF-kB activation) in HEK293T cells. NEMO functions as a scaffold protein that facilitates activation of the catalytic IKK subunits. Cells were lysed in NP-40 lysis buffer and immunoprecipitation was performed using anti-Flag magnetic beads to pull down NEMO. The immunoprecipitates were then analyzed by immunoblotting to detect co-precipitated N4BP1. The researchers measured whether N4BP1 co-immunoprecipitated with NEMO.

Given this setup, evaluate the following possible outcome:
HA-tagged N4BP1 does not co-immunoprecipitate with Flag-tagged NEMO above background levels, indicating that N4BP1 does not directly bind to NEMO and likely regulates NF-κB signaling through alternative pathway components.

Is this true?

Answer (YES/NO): NO